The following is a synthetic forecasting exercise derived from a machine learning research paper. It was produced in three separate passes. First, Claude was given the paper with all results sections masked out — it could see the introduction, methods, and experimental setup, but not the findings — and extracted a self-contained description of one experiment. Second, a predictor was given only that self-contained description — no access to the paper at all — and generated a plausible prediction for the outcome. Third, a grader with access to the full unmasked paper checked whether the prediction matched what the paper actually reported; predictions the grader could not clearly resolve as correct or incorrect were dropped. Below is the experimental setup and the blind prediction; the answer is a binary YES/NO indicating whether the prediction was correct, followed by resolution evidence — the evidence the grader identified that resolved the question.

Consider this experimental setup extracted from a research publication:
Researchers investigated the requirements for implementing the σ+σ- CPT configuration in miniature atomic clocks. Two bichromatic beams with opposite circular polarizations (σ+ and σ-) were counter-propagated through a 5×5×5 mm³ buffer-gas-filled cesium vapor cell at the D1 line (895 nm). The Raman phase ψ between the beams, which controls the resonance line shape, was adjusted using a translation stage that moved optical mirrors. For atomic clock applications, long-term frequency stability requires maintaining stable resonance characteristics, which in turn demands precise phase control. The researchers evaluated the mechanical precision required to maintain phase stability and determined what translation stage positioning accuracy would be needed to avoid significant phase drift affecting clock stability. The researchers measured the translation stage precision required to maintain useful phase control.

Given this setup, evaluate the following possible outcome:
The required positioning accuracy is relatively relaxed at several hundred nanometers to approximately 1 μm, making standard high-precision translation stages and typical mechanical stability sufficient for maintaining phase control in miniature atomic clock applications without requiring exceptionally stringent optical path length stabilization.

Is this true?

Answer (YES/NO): NO